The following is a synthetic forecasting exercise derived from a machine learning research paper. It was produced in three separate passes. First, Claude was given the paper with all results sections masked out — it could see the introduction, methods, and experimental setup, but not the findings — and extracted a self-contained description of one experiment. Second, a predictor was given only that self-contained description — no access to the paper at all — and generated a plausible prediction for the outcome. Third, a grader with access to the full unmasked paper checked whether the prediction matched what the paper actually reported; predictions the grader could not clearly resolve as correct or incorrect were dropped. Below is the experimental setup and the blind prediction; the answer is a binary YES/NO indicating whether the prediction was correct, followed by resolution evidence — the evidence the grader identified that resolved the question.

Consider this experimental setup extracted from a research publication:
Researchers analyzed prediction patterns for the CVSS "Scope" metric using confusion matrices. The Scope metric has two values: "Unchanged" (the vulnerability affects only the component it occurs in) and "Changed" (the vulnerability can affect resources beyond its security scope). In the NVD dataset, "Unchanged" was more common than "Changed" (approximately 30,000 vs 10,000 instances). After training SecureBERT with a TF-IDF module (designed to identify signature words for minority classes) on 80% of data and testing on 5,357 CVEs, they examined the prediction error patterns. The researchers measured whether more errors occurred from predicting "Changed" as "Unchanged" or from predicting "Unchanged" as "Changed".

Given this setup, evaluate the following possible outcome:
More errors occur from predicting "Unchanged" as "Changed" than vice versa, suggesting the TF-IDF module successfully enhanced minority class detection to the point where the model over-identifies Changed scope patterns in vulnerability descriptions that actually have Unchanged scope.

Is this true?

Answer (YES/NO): NO